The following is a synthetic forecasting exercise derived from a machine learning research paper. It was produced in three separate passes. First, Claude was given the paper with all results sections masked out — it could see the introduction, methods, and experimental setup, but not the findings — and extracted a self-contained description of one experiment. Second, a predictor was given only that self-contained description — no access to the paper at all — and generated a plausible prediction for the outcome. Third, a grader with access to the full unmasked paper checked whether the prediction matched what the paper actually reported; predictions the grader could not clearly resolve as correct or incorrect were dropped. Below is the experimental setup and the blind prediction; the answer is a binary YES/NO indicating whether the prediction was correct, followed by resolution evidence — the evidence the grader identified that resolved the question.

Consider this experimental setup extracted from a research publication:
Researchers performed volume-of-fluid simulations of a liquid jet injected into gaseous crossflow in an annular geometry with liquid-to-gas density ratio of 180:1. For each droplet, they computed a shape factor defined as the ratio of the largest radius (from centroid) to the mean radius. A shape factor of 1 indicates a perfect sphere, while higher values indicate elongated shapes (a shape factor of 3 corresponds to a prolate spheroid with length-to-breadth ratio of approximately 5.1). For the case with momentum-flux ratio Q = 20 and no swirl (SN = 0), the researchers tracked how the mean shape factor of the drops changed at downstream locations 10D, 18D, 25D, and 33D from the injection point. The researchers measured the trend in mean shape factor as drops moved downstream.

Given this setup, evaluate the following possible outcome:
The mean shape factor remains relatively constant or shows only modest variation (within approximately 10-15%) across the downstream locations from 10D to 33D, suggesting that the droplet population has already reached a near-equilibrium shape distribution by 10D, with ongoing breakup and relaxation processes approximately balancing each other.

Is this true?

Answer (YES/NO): NO